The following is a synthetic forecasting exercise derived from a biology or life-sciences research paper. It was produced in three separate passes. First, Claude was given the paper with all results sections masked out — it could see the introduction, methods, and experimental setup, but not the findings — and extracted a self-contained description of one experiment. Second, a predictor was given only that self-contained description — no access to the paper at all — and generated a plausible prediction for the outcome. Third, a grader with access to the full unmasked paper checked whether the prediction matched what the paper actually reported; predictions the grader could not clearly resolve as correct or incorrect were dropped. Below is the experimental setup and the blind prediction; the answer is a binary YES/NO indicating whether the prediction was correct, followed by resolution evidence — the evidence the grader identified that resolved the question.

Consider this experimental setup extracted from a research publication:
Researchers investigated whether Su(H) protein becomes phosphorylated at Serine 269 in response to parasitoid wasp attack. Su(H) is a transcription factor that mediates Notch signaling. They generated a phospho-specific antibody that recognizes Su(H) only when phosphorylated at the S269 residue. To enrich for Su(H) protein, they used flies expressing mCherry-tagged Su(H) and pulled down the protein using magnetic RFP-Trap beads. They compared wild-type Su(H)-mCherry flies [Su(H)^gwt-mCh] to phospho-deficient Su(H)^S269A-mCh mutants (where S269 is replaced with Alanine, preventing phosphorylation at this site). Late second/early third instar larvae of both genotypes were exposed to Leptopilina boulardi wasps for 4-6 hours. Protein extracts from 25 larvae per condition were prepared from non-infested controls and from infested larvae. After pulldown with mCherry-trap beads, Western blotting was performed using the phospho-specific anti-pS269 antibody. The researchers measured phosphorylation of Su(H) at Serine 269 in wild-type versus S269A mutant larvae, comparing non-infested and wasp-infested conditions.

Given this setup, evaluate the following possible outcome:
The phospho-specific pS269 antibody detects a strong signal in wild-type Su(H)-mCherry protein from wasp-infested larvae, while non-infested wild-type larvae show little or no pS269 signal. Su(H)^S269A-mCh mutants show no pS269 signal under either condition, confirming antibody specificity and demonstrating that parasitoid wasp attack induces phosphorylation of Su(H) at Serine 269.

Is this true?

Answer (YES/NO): YES